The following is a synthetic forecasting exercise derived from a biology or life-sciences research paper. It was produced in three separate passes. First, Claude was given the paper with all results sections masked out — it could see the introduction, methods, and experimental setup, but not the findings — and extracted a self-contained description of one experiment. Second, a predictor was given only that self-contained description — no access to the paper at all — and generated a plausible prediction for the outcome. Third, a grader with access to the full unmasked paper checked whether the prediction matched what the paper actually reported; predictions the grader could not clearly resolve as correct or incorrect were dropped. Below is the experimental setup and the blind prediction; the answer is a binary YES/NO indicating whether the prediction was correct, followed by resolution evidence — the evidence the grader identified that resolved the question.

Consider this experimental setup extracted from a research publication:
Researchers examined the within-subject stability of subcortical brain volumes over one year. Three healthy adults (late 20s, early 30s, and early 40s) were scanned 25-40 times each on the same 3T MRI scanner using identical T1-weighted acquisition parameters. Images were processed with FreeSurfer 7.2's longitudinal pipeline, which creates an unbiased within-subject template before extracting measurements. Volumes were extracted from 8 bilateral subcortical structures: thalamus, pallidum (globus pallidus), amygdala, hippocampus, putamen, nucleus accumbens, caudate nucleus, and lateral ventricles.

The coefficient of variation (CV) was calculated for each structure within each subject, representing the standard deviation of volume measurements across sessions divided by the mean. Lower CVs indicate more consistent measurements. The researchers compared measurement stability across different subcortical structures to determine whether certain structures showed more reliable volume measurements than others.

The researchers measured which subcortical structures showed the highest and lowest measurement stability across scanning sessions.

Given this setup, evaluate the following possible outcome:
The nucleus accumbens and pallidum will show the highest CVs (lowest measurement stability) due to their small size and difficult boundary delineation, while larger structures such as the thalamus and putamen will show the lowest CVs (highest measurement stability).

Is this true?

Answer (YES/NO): NO